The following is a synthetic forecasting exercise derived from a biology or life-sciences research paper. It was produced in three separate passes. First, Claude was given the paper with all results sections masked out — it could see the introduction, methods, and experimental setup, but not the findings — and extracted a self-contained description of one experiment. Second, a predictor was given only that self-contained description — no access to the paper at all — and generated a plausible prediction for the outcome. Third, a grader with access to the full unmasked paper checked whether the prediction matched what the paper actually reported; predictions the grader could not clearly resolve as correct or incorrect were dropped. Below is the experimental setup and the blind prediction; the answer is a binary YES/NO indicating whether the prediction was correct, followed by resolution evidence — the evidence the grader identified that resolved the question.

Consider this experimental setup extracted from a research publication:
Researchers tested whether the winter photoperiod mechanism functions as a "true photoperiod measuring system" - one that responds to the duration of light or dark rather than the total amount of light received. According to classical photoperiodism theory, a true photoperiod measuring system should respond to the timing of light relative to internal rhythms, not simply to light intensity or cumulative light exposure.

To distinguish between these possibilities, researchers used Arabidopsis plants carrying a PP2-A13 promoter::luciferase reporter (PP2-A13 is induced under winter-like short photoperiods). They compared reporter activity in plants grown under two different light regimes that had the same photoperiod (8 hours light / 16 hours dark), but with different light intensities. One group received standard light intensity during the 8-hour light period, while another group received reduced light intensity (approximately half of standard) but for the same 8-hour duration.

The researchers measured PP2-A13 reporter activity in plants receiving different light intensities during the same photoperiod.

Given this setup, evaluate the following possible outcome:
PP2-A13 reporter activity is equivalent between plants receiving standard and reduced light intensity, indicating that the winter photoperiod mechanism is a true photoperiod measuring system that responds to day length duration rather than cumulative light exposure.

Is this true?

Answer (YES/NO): YES